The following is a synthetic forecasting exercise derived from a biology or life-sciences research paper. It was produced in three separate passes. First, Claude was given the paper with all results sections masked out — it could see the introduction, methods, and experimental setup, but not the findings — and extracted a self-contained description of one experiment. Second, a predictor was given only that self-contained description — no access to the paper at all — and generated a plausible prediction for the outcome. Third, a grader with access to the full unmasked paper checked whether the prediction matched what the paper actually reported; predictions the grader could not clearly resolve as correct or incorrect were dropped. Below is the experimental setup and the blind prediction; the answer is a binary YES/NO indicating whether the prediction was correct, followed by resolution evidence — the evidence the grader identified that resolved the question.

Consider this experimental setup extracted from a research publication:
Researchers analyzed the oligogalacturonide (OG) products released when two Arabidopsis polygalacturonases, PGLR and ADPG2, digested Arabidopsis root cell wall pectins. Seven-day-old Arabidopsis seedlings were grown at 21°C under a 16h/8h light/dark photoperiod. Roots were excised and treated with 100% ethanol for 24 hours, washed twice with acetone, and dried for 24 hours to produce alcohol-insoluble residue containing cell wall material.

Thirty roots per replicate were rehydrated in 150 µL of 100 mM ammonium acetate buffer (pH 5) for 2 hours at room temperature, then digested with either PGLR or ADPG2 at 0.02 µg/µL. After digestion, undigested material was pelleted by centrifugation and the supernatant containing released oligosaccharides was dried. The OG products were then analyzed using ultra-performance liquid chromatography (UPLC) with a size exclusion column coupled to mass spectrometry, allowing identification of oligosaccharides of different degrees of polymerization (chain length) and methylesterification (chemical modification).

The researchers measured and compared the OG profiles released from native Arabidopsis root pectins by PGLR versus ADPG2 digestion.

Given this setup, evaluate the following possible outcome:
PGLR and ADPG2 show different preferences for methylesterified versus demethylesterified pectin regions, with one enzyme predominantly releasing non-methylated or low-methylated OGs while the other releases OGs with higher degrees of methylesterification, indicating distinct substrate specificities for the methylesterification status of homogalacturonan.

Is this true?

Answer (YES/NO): NO